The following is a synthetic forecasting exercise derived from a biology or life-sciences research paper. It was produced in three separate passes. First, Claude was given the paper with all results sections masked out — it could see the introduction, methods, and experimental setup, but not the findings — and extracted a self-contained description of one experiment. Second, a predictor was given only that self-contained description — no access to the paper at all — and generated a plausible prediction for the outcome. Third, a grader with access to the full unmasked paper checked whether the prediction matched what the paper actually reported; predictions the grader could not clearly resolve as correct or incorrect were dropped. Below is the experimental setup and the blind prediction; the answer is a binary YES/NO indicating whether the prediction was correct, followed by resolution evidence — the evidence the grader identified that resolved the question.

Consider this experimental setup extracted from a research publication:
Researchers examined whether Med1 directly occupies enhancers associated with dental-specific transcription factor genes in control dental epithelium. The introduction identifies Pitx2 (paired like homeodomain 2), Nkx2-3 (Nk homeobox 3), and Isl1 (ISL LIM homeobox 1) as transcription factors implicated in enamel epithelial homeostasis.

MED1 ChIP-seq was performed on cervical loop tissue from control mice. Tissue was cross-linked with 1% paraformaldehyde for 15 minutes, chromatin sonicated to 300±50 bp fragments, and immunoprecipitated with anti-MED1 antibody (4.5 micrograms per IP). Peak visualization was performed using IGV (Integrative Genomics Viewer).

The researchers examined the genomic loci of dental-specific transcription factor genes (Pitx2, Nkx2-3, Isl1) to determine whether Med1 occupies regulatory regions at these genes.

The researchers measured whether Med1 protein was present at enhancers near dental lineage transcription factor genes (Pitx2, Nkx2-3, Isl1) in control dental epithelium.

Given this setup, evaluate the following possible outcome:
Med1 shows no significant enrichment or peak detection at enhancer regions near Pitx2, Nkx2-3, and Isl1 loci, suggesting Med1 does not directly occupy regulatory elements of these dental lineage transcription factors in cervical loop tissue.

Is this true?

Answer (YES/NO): NO